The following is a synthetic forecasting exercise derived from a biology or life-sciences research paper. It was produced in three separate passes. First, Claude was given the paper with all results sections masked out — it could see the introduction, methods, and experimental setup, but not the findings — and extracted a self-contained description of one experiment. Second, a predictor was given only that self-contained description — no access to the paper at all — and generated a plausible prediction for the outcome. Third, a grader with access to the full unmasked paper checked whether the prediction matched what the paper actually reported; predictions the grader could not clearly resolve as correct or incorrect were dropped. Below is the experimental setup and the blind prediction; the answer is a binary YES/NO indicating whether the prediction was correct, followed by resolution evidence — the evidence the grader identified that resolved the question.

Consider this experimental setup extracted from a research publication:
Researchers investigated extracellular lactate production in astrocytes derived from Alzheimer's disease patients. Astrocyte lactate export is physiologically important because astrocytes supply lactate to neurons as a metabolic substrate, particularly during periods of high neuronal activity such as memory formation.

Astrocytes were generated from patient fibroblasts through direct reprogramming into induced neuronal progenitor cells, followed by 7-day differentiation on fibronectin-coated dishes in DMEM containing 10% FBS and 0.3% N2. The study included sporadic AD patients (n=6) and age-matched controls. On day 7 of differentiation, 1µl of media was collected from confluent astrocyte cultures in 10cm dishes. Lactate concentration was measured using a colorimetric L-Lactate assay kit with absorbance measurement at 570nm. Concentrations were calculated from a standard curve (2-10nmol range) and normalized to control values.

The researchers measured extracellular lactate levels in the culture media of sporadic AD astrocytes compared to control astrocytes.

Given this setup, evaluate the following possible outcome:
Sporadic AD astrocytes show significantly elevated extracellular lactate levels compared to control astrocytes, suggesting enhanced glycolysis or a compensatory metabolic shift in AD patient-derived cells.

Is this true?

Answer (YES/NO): NO